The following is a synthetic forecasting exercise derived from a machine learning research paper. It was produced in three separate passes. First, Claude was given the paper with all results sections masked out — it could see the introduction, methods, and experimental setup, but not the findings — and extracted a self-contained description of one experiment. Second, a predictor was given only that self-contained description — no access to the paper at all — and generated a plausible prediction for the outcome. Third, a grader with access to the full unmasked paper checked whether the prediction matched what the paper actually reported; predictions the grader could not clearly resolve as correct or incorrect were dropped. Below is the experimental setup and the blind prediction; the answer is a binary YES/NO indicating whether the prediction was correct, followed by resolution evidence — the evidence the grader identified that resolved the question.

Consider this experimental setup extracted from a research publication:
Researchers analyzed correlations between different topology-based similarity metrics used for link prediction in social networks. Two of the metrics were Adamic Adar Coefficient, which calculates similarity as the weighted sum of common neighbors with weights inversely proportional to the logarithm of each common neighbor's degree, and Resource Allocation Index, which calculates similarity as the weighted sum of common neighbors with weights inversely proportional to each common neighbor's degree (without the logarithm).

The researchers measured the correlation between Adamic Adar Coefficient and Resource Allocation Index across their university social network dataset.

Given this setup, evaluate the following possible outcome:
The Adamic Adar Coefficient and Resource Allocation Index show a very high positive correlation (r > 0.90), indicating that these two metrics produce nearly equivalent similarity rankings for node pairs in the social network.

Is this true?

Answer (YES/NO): YES